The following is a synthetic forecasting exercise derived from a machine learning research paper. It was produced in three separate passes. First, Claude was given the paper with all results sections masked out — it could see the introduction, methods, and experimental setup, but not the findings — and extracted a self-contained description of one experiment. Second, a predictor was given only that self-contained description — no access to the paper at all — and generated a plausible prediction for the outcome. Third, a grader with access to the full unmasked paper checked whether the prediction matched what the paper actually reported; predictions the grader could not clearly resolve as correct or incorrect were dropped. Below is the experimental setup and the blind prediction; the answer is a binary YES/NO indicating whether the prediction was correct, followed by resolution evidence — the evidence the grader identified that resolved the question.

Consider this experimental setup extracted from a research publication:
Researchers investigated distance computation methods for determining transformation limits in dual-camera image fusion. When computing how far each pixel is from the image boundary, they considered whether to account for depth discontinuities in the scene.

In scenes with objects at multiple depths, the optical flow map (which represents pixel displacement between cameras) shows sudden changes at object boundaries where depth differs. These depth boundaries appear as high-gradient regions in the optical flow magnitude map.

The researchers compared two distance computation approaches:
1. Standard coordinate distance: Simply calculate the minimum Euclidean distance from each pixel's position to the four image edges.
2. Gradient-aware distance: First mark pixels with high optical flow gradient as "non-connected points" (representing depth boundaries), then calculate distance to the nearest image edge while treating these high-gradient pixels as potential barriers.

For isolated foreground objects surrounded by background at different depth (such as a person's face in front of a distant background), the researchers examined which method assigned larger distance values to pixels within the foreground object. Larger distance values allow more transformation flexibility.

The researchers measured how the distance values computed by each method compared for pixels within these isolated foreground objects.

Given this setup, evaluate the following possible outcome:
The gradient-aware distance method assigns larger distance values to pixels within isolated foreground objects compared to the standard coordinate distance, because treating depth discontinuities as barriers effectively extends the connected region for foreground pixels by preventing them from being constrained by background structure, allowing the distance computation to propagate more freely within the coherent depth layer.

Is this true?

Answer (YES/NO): YES